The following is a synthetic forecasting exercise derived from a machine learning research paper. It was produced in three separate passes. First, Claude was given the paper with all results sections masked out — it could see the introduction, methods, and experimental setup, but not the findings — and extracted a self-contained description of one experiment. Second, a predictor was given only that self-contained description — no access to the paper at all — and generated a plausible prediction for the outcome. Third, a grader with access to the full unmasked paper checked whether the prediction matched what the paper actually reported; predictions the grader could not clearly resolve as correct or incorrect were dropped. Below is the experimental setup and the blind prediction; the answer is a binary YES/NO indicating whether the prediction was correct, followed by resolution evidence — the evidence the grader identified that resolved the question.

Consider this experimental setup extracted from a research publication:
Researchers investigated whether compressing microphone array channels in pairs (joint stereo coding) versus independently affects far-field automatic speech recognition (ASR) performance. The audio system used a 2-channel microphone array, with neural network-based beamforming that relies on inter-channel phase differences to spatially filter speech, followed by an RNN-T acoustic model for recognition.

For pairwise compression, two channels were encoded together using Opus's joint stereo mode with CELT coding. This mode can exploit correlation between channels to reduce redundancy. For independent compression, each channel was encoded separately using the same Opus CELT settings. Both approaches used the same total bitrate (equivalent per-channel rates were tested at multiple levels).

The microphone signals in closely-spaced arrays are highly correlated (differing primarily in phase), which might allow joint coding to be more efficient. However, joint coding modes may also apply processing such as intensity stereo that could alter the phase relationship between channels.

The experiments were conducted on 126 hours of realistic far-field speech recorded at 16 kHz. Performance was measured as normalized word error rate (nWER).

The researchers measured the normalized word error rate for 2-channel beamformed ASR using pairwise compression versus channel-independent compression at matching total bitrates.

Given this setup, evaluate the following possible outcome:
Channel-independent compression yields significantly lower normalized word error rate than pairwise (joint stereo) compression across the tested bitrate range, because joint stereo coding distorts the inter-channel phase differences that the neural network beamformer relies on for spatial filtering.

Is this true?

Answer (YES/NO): NO